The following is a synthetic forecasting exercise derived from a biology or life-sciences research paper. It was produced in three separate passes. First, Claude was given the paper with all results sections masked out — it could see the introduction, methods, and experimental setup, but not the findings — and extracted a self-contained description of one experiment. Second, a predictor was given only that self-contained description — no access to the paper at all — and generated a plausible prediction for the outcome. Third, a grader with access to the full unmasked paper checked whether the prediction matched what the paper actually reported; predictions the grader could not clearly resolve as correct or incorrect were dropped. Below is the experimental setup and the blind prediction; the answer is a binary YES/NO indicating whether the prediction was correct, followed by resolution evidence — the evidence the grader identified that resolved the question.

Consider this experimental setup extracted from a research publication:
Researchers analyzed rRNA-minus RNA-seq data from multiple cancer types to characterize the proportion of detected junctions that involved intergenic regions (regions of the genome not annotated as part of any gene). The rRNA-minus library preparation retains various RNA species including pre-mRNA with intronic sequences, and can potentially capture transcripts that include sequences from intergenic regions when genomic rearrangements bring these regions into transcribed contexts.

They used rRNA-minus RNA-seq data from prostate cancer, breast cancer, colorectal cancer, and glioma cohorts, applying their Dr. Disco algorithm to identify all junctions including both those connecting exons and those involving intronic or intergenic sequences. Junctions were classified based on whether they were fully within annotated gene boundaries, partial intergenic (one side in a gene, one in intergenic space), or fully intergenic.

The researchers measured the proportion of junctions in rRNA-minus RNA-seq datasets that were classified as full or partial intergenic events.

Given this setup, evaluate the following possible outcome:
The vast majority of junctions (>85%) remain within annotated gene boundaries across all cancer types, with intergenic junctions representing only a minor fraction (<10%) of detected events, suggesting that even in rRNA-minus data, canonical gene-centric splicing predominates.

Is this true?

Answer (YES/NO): NO